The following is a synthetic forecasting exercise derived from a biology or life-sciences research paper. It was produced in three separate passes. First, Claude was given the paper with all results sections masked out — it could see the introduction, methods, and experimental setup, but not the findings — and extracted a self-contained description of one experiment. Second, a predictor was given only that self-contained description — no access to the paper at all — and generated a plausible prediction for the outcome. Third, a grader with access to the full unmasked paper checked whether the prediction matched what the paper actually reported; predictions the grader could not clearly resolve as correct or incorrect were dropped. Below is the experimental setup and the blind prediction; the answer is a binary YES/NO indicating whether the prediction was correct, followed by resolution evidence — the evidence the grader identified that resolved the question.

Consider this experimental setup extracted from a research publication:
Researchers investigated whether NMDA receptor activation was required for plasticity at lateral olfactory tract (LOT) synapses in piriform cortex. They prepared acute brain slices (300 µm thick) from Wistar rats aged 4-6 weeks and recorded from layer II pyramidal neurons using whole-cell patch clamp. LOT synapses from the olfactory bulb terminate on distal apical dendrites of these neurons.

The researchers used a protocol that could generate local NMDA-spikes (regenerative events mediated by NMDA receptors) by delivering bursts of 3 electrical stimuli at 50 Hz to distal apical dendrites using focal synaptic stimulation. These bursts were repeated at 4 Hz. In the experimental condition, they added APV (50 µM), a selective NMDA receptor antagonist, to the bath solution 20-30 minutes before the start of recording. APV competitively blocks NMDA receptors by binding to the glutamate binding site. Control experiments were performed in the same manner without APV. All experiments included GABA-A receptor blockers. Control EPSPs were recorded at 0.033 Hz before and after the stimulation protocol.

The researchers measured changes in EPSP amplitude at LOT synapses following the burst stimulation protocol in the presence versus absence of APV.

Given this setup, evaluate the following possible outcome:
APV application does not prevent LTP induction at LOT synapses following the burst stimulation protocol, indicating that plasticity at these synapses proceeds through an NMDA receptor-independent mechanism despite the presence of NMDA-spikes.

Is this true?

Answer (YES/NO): NO